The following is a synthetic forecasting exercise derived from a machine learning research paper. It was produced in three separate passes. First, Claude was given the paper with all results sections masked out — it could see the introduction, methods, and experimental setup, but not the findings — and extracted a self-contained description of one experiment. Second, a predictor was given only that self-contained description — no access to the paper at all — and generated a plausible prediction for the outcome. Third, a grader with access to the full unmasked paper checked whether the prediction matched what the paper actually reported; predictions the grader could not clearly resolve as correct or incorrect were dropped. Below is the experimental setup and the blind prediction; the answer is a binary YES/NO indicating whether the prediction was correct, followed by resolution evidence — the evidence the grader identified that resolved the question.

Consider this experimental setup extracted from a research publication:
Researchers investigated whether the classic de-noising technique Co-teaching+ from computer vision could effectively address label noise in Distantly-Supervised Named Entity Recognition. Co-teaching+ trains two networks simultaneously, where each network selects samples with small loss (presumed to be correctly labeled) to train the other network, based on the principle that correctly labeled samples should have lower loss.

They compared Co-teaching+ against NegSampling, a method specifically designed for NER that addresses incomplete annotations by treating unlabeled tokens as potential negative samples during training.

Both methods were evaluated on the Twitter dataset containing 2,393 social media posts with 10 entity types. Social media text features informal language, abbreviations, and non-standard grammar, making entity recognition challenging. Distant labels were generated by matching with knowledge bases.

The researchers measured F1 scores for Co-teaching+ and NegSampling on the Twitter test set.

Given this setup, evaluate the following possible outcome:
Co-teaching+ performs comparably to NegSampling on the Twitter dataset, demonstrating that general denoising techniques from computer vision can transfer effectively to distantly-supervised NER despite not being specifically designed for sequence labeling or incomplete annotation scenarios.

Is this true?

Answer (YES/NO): YES